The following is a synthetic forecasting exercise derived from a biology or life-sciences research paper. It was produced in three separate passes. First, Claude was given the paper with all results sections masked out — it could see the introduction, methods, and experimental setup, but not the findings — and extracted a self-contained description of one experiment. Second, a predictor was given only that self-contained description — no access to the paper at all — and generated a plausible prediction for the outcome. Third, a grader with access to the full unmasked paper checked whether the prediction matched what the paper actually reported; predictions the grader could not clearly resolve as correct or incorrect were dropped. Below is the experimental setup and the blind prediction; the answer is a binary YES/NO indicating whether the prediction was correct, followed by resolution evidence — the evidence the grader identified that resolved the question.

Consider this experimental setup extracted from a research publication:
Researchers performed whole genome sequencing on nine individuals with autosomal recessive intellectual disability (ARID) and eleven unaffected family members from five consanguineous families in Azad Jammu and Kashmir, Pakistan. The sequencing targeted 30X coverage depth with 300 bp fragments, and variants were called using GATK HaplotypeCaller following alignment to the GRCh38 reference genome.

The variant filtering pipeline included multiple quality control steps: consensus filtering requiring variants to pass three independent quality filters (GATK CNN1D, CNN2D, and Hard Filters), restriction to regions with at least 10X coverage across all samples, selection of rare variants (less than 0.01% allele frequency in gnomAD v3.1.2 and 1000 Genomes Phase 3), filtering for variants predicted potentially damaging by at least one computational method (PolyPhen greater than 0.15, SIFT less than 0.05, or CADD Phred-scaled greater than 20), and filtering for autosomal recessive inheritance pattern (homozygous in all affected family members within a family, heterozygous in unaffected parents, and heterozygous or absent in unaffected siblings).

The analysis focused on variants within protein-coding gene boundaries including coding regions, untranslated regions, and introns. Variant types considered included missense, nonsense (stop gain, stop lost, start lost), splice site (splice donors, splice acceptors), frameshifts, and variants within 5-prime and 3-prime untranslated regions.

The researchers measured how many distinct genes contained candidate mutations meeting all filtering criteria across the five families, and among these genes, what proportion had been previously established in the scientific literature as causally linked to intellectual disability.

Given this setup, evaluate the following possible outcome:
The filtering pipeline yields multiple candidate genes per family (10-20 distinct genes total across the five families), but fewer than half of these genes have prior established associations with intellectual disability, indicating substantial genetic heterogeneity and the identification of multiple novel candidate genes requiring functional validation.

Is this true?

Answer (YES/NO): NO